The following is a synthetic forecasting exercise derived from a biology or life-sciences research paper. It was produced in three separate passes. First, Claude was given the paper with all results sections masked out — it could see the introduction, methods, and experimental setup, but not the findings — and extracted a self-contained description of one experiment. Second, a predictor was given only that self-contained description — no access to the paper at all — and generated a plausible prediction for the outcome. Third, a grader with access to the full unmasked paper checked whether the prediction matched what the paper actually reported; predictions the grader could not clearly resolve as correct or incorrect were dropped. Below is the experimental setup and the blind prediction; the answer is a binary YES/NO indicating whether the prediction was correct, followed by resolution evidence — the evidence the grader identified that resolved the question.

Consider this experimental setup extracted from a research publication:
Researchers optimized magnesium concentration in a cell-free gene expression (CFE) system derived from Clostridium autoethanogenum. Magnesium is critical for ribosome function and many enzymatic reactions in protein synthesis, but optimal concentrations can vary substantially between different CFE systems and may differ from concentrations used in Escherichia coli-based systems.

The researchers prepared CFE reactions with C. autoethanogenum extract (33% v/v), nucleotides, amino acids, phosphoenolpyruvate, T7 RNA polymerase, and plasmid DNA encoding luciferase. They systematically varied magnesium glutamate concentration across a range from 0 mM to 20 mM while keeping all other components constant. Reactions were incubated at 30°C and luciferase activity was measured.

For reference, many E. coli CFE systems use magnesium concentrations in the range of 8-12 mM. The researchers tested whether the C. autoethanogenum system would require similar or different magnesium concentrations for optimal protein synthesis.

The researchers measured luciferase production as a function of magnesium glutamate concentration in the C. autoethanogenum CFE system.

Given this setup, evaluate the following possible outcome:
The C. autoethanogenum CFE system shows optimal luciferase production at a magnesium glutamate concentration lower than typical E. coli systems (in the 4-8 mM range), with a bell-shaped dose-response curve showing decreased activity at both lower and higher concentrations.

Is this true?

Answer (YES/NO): NO